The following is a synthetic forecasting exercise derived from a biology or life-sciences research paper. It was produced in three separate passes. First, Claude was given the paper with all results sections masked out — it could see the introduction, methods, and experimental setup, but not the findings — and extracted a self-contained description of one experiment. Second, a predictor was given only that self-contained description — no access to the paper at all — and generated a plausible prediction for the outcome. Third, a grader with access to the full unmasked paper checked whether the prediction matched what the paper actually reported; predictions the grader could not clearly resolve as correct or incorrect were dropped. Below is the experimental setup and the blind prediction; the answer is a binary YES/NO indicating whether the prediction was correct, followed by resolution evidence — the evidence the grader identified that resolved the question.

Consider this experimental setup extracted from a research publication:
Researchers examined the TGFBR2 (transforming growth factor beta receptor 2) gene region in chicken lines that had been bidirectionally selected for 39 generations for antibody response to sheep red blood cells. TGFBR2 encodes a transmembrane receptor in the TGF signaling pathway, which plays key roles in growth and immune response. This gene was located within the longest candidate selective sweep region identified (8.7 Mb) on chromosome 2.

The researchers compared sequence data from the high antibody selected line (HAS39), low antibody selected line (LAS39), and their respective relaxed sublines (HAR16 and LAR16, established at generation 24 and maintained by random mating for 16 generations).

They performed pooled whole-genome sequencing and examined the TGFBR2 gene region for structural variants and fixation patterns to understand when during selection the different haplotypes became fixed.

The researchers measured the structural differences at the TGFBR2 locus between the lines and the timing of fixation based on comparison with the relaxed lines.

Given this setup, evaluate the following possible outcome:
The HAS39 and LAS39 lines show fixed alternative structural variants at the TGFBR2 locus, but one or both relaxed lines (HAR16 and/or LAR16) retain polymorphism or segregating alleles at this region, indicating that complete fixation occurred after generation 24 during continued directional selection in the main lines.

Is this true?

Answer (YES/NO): NO